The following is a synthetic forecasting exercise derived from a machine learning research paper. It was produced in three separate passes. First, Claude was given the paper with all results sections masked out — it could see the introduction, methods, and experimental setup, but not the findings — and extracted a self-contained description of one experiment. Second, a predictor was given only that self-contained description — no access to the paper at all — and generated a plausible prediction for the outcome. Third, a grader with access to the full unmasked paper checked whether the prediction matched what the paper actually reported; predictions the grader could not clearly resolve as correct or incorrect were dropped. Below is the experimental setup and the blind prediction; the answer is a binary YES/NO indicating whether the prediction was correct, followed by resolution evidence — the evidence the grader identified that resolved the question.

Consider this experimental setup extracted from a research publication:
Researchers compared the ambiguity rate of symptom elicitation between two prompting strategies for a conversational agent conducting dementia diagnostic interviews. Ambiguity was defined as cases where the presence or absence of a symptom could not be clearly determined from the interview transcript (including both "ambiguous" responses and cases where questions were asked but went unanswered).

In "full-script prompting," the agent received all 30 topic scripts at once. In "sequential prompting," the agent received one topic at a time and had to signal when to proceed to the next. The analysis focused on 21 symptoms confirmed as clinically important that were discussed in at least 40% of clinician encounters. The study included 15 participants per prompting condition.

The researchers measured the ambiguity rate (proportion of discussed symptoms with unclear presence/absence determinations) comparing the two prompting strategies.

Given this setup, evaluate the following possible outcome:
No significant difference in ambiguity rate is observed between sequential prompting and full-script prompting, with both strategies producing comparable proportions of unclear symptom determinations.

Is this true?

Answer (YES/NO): NO